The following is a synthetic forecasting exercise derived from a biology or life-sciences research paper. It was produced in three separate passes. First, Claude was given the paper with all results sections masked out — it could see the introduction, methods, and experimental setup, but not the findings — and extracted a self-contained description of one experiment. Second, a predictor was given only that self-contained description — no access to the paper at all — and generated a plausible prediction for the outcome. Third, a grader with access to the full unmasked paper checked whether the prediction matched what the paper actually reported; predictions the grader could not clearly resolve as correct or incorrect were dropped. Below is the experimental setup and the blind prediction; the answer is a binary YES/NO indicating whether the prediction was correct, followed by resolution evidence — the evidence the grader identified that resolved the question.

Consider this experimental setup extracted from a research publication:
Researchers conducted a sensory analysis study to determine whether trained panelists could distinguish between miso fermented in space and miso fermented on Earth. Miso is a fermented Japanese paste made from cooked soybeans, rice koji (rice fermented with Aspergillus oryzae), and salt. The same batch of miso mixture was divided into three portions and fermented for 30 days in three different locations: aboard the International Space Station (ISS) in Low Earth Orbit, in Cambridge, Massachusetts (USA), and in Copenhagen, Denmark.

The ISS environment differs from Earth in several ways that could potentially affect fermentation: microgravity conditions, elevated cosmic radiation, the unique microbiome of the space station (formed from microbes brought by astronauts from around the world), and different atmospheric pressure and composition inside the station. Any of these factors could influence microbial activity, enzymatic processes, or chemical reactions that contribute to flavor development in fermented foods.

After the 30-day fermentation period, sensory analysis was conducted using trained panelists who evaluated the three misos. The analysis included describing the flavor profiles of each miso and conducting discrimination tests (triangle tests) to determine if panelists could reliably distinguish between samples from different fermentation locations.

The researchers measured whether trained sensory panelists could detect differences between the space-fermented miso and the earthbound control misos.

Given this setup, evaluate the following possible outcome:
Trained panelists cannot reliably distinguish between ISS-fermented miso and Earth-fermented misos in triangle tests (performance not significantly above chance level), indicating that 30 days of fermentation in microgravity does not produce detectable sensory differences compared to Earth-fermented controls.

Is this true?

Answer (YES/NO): NO